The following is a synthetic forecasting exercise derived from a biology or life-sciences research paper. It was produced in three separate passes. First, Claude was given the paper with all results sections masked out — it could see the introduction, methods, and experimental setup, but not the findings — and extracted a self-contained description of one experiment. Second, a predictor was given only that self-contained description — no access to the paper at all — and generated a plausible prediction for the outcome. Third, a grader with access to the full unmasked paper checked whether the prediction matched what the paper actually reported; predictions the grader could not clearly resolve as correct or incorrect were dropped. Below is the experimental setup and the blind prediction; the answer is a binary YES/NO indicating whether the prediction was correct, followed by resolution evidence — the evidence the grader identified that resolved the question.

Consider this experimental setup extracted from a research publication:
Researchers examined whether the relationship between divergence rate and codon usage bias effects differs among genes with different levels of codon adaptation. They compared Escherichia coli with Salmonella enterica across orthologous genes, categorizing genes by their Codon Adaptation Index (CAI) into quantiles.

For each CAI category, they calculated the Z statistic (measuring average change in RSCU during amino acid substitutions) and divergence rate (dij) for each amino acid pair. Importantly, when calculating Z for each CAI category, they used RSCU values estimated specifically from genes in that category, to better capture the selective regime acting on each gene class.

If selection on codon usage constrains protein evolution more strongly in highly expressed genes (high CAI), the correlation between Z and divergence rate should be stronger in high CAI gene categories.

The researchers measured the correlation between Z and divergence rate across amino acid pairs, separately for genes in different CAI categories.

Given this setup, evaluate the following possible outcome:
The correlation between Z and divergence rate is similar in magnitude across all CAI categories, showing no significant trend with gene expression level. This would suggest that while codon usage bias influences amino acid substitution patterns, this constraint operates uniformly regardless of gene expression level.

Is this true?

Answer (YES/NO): YES